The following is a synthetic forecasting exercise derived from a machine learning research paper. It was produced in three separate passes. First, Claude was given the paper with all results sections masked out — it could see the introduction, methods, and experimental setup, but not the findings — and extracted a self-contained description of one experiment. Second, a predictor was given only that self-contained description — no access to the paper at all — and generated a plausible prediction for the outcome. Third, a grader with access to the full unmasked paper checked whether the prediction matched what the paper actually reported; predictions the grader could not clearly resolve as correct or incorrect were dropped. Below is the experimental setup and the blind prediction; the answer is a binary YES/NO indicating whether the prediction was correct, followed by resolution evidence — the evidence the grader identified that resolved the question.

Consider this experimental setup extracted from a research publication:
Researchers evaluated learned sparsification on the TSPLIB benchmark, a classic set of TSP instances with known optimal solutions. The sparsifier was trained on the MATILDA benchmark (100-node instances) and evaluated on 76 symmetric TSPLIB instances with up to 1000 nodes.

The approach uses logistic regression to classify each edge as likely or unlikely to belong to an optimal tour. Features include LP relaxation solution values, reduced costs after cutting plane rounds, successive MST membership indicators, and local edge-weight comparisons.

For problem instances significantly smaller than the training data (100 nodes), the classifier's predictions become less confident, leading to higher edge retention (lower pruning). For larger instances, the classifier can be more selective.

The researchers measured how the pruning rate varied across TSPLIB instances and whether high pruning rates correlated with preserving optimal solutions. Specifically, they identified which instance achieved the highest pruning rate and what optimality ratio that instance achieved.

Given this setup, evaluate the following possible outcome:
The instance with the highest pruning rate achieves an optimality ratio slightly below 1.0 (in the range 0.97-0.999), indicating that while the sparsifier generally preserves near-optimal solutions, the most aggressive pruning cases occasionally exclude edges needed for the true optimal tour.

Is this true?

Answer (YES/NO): NO